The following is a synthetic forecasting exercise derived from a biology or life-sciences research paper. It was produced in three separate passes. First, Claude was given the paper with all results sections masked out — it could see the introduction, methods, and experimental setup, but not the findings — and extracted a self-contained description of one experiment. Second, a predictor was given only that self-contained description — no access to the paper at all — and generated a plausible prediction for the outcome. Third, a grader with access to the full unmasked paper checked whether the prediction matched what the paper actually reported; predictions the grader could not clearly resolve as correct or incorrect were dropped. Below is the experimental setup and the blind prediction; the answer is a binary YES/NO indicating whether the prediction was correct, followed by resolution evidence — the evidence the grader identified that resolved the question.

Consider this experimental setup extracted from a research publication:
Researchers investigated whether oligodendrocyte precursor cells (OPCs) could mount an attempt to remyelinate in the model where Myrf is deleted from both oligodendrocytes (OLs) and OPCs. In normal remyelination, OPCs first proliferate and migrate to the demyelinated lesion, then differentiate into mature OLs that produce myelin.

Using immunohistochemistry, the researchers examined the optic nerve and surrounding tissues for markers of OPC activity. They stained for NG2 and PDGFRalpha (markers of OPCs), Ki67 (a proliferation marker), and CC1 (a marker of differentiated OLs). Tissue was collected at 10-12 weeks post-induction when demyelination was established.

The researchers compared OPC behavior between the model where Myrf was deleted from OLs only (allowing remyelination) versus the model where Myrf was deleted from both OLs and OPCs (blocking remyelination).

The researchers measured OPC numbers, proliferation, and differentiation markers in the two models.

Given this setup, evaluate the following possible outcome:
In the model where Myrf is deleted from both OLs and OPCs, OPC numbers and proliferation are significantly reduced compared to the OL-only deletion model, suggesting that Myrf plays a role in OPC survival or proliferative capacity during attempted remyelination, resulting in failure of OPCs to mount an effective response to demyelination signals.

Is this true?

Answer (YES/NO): NO